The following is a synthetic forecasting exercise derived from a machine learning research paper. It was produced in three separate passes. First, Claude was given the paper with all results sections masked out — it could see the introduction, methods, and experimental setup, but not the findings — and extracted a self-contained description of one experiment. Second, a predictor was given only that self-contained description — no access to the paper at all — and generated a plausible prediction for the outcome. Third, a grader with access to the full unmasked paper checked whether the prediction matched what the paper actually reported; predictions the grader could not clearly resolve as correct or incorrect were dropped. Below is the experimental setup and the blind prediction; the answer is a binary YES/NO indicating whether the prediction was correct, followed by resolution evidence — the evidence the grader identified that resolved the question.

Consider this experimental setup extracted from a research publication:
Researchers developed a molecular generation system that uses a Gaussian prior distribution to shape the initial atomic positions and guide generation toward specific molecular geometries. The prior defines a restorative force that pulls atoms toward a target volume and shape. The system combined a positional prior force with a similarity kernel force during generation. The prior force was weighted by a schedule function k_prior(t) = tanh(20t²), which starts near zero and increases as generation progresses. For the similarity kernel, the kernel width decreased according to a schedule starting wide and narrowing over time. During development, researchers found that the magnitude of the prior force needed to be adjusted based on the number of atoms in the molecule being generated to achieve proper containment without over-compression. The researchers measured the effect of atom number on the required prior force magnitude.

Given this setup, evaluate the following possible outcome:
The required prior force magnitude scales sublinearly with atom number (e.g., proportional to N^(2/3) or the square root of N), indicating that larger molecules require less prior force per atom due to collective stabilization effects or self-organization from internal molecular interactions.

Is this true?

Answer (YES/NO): NO